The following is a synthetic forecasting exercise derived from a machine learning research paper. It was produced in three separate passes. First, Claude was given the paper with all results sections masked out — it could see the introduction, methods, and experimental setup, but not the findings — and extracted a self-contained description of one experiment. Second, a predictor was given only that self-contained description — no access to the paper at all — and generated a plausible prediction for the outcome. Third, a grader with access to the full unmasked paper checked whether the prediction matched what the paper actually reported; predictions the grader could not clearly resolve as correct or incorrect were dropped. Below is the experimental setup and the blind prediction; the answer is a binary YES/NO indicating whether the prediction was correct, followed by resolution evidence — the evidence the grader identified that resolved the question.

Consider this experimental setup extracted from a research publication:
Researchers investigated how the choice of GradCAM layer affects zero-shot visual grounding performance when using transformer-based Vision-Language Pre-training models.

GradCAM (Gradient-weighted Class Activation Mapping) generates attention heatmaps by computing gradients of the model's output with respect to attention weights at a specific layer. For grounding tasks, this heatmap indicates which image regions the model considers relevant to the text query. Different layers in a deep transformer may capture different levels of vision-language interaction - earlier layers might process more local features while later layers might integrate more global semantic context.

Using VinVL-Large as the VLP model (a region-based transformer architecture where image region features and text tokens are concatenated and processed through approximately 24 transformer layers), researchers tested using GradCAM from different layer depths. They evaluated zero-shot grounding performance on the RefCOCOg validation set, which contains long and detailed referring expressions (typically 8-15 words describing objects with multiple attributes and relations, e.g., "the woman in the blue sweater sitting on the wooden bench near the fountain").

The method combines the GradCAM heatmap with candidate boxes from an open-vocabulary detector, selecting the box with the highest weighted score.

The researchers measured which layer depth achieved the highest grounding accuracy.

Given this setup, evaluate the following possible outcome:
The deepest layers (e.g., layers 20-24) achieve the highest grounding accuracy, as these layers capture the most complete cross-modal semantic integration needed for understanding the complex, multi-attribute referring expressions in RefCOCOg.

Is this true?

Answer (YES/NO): YES